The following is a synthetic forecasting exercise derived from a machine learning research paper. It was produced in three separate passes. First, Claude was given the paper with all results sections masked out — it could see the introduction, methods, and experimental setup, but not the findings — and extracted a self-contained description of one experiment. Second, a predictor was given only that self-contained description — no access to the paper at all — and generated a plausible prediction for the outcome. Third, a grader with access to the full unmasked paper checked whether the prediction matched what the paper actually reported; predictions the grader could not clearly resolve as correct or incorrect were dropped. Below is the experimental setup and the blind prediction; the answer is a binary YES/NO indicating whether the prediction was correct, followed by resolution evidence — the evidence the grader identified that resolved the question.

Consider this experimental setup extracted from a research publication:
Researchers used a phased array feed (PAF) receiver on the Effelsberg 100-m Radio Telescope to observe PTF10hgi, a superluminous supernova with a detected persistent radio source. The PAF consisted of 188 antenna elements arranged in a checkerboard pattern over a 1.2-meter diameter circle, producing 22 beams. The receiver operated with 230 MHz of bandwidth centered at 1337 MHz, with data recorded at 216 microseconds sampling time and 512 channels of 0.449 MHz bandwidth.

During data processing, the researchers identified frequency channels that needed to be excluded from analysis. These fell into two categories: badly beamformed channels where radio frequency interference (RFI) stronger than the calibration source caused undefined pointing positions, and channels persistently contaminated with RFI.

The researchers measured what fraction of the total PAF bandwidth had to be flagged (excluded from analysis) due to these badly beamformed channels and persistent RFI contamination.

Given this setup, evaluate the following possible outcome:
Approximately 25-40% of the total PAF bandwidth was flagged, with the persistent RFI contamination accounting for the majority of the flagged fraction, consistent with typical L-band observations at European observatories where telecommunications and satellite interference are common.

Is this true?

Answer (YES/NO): YES